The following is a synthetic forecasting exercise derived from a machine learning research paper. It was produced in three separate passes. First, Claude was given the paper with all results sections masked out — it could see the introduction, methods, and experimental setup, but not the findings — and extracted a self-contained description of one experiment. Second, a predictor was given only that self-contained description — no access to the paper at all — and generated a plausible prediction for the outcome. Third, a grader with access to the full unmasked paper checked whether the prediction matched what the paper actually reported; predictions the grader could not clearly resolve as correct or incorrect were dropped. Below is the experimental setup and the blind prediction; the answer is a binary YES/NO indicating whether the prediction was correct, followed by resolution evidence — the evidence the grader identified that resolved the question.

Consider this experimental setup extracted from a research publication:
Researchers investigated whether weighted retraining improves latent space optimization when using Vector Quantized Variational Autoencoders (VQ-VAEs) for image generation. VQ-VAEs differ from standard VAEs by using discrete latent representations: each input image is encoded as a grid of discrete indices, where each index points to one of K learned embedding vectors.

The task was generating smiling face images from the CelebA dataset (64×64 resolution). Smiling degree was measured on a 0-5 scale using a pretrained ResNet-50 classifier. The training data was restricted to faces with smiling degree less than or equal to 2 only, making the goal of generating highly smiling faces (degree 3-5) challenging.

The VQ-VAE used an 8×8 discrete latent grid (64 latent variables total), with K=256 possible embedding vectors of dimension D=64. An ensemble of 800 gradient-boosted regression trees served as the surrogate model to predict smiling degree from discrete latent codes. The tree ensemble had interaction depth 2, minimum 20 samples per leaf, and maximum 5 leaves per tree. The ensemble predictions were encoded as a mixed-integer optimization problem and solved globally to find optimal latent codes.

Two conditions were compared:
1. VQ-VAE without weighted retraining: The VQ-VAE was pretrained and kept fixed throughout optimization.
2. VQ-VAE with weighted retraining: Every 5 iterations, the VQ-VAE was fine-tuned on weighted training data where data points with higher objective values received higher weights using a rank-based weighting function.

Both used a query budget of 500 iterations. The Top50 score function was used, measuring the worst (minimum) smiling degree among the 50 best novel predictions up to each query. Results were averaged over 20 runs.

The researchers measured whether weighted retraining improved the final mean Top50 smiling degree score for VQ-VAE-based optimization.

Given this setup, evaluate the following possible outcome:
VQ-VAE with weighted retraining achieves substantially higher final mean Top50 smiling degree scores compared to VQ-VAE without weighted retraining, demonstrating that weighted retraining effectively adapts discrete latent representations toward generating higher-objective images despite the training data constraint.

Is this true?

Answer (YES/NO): NO